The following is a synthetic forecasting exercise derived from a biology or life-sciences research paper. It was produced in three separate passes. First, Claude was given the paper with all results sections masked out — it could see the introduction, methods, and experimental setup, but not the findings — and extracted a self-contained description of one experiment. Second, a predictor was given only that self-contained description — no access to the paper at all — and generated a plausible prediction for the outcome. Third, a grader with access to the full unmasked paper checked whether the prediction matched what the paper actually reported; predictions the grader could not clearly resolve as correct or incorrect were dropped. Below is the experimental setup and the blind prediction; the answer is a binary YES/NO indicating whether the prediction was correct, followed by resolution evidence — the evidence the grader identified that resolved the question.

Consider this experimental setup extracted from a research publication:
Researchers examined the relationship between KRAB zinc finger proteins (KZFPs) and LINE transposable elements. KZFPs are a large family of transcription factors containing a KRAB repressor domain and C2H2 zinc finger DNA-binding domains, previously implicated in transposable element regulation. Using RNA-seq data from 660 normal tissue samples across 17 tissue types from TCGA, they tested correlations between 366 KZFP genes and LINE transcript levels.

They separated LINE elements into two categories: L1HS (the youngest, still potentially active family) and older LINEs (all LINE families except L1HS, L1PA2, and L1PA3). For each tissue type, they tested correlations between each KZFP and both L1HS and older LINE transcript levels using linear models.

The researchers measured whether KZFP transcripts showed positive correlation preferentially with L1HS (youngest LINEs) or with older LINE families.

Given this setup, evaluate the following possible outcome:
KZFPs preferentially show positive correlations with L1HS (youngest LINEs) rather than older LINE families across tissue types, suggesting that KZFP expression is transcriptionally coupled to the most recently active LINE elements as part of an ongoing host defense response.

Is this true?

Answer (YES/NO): NO